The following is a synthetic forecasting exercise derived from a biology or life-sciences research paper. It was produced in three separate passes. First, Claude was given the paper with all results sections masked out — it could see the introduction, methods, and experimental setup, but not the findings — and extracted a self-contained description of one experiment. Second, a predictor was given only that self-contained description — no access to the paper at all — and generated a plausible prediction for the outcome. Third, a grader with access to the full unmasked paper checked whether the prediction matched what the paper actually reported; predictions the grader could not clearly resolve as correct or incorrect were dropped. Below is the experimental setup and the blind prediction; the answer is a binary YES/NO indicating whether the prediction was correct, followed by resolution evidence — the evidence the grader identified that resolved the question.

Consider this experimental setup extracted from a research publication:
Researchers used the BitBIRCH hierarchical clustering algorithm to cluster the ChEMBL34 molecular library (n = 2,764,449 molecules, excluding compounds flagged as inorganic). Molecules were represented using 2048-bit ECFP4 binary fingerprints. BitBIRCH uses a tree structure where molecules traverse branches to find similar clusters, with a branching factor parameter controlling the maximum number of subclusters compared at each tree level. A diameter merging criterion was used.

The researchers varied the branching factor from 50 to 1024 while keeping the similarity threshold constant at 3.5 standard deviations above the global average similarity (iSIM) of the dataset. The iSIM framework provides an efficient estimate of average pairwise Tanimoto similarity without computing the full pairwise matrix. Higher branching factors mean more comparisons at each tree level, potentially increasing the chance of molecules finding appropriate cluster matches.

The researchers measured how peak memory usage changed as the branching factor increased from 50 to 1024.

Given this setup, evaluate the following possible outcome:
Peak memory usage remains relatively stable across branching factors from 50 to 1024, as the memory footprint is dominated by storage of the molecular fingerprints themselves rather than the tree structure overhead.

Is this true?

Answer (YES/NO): NO